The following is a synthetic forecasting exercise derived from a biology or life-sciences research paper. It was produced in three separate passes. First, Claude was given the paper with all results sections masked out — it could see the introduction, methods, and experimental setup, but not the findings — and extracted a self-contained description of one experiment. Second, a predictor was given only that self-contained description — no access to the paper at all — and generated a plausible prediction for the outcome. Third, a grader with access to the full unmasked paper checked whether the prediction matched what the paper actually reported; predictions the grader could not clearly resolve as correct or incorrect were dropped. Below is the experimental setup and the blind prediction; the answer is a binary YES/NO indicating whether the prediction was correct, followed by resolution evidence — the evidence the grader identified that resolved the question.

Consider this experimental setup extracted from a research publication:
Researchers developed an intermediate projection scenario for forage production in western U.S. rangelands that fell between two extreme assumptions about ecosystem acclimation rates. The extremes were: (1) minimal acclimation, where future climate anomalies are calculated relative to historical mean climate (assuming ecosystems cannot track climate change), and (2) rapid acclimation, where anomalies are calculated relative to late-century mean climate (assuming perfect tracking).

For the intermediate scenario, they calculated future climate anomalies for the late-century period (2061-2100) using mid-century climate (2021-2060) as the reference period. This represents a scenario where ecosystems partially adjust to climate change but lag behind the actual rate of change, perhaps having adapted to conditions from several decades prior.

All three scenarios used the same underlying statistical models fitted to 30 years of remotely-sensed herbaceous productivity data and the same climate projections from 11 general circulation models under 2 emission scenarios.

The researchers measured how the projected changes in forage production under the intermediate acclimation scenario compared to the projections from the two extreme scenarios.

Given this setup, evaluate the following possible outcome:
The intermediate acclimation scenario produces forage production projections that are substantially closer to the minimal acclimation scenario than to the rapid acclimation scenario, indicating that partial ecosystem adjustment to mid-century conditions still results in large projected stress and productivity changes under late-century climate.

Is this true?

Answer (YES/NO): NO